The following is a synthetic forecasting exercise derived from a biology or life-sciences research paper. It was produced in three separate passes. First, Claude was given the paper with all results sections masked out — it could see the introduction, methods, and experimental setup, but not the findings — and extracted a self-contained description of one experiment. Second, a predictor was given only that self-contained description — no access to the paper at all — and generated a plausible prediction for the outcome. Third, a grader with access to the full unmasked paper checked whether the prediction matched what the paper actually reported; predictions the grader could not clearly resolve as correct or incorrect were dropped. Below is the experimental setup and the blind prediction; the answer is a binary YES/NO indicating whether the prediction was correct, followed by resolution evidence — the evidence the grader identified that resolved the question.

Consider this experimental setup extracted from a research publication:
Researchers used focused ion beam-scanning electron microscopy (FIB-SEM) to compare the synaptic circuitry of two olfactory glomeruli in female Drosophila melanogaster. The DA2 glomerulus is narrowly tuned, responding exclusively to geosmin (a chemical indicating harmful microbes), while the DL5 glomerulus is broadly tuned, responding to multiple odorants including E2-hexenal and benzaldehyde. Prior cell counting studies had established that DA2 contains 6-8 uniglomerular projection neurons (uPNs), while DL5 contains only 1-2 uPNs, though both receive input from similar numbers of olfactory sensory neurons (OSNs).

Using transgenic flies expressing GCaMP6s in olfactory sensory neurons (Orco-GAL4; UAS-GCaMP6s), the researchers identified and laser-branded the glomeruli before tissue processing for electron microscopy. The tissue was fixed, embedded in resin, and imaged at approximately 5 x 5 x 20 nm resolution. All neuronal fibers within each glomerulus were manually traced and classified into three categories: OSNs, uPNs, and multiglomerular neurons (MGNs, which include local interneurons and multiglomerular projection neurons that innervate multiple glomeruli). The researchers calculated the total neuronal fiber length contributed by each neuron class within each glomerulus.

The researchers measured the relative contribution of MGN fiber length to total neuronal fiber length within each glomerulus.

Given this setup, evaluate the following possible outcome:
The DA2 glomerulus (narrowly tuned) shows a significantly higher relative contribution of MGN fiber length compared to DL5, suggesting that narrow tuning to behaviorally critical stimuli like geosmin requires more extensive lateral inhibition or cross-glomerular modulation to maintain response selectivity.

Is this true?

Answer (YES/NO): NO